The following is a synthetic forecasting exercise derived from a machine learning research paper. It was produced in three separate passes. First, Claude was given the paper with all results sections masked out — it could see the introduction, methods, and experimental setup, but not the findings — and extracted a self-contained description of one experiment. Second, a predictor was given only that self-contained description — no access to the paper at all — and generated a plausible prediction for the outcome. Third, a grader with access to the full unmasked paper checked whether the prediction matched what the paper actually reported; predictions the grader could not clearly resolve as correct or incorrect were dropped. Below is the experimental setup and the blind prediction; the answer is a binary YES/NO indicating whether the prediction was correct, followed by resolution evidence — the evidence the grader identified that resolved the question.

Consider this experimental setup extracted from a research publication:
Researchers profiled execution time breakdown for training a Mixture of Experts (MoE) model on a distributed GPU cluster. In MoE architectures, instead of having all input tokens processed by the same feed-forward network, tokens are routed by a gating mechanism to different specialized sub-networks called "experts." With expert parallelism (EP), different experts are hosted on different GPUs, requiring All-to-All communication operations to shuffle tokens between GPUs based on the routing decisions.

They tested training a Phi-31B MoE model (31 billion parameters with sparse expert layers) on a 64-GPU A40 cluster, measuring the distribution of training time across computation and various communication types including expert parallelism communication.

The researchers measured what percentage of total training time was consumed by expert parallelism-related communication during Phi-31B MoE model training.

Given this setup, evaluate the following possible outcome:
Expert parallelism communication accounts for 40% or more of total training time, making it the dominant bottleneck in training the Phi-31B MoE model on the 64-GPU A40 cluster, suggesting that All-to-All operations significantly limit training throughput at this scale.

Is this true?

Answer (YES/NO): NO